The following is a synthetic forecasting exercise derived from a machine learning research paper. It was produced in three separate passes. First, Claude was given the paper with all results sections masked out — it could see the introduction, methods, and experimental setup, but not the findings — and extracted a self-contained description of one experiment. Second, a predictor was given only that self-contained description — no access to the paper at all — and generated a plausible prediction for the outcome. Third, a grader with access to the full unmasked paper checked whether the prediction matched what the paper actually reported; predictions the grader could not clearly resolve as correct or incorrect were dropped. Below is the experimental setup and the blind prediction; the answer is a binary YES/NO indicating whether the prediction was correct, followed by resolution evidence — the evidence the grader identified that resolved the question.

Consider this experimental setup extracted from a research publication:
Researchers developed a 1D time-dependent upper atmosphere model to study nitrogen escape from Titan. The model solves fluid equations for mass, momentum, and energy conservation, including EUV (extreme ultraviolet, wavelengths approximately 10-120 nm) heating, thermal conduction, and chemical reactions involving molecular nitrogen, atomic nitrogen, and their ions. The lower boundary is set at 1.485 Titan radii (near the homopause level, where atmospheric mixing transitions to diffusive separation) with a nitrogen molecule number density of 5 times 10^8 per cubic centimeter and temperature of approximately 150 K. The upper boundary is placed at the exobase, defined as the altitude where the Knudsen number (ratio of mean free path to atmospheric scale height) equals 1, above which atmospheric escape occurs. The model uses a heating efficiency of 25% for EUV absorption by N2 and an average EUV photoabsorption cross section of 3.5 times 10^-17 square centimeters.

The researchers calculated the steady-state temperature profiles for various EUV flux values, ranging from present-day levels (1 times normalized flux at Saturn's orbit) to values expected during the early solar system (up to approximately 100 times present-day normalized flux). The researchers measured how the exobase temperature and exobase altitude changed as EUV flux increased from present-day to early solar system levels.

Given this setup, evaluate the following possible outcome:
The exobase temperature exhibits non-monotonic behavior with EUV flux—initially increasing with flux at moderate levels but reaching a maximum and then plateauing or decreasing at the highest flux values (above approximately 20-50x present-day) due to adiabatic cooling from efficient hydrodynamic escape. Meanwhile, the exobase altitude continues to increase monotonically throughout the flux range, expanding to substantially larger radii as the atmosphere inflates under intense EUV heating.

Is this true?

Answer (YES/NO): NO